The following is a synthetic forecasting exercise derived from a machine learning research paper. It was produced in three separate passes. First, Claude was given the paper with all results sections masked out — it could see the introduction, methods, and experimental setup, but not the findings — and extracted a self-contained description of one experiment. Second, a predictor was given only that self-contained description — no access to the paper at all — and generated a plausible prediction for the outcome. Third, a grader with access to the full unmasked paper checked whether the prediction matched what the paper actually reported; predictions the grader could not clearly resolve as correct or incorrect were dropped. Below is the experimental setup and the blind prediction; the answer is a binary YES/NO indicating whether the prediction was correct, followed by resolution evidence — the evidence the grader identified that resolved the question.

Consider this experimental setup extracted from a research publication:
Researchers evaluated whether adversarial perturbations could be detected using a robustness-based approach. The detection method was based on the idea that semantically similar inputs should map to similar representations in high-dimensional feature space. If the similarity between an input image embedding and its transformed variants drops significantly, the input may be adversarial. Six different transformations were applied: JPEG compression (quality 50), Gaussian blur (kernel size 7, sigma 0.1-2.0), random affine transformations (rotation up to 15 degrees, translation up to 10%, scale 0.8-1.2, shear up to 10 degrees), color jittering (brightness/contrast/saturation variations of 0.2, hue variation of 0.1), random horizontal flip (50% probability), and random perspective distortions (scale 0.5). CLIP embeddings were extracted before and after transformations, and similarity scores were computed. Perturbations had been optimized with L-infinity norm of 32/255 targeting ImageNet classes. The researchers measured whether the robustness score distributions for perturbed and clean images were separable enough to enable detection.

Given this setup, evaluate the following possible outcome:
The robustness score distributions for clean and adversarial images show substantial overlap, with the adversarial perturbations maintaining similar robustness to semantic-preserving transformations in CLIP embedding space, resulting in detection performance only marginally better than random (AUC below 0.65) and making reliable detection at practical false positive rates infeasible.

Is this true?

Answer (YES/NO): YES